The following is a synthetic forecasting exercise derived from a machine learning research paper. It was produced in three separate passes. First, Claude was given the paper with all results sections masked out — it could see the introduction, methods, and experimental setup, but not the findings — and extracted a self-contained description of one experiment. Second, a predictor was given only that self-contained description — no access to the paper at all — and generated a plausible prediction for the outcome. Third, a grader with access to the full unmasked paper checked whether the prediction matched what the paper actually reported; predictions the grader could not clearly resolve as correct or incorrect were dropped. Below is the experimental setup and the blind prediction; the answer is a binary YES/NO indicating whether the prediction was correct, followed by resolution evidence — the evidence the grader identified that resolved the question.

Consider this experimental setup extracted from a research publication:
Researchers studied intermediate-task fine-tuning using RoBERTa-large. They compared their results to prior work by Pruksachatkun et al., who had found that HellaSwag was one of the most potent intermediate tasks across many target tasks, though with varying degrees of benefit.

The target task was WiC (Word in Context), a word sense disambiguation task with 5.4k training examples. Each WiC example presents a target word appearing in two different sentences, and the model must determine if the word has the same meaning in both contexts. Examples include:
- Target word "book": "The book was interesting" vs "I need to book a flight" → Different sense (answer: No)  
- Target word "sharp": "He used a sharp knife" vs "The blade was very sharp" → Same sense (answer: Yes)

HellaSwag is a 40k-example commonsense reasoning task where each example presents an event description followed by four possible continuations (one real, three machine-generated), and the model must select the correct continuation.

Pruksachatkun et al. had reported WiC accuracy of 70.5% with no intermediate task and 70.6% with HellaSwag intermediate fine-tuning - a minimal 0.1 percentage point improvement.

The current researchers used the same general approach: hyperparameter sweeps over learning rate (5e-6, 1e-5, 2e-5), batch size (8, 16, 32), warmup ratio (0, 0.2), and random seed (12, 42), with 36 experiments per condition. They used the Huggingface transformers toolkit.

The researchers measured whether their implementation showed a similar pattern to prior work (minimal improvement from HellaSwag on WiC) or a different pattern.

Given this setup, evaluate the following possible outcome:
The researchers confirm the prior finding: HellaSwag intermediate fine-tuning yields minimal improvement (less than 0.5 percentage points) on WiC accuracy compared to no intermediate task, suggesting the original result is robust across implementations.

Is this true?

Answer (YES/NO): NO